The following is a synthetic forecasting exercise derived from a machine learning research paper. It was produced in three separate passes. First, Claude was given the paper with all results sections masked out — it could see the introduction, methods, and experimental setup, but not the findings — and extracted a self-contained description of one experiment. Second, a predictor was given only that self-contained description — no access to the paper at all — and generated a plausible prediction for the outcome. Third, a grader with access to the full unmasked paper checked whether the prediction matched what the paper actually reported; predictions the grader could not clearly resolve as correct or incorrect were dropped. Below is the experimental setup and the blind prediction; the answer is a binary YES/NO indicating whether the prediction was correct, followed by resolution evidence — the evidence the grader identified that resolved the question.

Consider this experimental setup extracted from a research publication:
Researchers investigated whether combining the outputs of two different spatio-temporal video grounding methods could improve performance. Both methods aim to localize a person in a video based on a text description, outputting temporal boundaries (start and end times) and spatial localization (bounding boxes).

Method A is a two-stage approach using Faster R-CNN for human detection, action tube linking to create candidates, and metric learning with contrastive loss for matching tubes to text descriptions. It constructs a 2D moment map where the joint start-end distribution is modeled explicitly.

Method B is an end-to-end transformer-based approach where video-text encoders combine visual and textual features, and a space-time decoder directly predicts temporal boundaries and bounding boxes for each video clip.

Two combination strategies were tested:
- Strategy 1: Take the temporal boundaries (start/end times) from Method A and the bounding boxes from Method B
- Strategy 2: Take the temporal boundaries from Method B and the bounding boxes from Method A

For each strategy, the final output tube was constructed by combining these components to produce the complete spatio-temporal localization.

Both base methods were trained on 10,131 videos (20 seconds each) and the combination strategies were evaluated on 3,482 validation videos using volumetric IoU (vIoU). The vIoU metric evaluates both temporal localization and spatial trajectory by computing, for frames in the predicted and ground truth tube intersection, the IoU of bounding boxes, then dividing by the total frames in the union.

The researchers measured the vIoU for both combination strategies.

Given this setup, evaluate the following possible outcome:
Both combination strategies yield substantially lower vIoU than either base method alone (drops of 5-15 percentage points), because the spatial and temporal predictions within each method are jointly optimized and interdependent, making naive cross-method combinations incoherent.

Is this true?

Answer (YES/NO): NO